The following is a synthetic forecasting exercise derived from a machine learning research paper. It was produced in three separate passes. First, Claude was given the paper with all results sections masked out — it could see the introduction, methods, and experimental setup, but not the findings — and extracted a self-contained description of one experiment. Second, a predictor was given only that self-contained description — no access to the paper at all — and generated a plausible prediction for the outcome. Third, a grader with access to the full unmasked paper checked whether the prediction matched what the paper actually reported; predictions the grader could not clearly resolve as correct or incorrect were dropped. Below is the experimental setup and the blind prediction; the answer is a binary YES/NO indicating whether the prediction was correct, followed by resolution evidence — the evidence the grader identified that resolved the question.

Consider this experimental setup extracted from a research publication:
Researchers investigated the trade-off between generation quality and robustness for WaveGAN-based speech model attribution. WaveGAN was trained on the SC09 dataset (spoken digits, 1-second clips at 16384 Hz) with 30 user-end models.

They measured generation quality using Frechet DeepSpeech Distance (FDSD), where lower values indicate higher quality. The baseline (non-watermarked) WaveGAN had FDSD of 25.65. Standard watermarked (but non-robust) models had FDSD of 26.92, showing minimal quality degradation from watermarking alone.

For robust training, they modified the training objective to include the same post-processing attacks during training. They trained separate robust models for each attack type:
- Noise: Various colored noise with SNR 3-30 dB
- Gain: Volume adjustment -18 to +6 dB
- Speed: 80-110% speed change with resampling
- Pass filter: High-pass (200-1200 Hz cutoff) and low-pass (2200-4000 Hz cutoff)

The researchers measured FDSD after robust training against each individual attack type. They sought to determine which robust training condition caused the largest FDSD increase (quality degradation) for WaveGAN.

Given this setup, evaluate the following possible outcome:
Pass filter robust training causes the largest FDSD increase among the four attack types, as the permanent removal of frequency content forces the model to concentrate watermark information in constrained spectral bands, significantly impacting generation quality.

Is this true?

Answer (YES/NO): YES